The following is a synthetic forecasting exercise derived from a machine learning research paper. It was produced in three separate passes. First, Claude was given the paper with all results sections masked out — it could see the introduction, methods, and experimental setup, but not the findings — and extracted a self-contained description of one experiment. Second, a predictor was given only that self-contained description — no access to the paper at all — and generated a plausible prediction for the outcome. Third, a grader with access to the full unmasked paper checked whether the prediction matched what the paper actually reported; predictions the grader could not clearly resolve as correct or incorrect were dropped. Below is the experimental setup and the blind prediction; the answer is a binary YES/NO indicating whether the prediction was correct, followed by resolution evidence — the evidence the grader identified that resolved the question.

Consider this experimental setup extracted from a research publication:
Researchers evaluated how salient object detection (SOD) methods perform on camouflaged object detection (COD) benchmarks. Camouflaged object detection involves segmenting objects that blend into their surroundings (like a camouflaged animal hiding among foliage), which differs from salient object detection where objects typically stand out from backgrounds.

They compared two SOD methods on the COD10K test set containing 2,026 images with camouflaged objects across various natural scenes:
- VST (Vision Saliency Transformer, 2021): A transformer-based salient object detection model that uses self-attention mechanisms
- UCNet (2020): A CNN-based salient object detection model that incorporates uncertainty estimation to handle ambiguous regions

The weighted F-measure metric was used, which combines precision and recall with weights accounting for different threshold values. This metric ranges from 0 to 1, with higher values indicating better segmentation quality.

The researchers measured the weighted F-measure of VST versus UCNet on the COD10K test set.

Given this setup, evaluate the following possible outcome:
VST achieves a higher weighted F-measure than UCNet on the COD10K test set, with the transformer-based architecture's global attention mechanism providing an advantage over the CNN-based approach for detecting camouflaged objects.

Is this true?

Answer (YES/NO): NO